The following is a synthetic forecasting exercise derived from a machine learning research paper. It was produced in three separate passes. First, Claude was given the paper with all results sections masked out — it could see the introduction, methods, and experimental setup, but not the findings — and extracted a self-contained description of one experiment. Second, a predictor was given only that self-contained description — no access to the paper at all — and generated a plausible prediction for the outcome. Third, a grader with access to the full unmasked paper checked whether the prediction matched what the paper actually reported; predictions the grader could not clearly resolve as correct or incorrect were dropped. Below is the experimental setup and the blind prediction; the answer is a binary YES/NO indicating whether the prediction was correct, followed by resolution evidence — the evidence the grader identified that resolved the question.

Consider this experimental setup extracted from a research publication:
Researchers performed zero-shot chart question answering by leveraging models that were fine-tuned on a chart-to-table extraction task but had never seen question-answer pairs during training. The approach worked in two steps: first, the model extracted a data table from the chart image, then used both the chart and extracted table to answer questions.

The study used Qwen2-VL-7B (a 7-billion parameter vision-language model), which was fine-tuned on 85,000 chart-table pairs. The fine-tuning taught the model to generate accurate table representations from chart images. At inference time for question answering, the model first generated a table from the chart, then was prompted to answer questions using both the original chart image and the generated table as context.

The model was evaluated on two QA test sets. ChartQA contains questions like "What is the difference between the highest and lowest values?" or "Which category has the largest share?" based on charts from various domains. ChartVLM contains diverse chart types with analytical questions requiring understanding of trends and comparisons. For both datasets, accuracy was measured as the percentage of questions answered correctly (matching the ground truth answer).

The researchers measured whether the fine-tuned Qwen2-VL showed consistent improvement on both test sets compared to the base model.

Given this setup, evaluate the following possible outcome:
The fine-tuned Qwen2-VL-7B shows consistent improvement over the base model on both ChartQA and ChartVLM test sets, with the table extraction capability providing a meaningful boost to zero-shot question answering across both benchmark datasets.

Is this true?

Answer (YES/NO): NO